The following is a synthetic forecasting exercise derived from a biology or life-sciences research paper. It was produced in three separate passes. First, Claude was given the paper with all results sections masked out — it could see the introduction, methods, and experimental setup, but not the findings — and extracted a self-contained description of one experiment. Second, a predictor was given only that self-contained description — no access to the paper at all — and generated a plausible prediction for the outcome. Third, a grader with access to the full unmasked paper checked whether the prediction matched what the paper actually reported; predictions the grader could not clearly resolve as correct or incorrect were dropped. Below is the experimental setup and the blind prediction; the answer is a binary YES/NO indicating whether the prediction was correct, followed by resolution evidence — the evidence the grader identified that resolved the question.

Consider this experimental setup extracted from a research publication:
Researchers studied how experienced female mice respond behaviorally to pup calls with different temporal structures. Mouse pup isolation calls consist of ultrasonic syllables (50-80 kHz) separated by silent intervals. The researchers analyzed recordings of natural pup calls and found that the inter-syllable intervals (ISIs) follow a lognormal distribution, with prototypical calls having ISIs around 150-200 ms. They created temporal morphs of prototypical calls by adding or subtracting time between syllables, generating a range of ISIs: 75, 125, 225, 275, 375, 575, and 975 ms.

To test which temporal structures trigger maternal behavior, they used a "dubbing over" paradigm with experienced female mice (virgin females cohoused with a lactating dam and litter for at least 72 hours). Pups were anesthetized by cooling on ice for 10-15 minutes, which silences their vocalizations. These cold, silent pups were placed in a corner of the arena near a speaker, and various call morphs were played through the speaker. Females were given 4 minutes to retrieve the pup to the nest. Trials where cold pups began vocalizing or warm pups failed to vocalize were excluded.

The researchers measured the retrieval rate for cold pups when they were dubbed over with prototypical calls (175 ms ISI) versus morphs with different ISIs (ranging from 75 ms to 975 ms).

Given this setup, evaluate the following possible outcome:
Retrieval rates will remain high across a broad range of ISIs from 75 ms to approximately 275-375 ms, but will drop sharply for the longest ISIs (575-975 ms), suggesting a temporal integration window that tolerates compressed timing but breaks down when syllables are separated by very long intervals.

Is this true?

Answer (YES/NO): YES